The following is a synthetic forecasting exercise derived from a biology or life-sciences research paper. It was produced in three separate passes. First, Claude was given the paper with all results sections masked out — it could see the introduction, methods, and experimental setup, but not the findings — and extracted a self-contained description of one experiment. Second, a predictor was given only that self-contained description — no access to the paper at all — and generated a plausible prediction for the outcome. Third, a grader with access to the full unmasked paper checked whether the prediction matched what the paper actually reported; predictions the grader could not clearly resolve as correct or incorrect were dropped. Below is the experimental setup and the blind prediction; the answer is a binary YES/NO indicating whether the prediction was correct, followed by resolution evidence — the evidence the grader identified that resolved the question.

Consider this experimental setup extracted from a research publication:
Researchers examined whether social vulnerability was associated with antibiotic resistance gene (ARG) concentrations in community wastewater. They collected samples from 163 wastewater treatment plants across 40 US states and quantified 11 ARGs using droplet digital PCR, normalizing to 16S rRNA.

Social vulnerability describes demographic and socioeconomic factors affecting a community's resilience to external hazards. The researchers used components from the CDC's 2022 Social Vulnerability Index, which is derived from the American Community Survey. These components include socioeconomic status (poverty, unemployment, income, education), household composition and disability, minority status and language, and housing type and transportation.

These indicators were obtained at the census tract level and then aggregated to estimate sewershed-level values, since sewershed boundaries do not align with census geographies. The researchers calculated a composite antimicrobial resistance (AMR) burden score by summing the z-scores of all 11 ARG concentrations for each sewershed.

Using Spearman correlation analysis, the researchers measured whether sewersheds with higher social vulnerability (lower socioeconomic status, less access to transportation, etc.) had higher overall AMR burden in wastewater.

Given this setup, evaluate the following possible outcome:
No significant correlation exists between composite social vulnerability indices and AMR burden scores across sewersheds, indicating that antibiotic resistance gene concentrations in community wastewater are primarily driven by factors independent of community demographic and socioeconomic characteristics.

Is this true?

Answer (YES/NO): NO